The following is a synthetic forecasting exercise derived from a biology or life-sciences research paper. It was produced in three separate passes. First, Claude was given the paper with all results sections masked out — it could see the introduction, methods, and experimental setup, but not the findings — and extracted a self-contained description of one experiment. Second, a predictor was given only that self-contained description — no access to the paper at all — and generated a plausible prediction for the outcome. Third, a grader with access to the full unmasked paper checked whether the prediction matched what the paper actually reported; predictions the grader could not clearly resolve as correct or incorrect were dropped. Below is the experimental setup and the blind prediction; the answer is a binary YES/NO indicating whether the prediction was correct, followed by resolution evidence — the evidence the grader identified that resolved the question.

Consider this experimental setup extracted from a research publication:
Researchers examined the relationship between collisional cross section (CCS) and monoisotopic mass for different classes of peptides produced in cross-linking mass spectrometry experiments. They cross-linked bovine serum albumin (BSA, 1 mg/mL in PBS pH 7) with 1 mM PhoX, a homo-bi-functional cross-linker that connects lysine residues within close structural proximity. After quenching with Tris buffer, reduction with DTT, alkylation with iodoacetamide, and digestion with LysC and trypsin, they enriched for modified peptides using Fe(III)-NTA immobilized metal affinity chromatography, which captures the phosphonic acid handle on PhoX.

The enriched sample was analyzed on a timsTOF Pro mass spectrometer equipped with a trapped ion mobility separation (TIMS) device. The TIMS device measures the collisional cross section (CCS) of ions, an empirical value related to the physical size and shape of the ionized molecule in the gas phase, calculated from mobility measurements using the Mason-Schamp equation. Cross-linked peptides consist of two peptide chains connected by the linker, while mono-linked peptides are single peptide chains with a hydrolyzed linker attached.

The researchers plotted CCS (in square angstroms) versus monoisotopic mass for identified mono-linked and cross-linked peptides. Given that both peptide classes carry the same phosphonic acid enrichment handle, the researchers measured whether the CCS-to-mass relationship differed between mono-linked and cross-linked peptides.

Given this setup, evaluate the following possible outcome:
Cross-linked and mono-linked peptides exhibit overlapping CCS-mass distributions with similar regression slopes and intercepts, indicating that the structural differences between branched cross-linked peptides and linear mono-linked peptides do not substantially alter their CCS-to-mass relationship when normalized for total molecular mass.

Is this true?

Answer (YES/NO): NO